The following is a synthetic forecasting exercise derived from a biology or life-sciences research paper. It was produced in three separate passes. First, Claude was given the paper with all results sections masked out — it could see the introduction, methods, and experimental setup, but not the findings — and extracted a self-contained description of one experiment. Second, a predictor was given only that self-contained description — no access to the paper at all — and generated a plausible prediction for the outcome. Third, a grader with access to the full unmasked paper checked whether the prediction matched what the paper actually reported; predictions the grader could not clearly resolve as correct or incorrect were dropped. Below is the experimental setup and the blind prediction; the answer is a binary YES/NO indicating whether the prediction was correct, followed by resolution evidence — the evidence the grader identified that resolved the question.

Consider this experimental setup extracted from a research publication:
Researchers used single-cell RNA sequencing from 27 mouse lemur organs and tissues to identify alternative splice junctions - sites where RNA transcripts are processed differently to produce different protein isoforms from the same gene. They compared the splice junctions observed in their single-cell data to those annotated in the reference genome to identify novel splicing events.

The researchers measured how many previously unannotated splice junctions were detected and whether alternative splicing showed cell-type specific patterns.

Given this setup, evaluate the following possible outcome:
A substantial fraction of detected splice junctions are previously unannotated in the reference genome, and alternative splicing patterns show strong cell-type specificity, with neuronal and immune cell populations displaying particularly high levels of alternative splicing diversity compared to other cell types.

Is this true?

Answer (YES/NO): NO